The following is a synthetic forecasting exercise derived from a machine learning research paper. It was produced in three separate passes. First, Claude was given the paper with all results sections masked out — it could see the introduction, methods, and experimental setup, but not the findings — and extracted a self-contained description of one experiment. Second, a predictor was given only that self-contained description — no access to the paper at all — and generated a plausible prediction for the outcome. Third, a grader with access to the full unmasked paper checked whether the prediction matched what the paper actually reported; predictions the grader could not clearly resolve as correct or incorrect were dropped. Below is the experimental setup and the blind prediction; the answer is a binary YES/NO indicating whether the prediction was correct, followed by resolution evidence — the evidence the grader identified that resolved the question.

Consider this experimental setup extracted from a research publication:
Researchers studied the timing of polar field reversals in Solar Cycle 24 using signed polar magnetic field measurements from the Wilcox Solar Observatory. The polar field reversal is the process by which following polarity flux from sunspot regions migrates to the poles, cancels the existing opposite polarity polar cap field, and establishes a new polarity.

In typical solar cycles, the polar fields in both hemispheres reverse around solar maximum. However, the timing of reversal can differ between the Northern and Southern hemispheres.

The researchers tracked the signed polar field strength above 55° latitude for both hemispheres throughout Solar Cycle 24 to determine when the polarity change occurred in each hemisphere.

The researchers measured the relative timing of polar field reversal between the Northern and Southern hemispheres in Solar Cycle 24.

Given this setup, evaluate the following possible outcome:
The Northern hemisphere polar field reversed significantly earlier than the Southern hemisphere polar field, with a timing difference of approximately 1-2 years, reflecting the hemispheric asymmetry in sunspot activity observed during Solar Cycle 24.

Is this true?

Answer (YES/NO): NO